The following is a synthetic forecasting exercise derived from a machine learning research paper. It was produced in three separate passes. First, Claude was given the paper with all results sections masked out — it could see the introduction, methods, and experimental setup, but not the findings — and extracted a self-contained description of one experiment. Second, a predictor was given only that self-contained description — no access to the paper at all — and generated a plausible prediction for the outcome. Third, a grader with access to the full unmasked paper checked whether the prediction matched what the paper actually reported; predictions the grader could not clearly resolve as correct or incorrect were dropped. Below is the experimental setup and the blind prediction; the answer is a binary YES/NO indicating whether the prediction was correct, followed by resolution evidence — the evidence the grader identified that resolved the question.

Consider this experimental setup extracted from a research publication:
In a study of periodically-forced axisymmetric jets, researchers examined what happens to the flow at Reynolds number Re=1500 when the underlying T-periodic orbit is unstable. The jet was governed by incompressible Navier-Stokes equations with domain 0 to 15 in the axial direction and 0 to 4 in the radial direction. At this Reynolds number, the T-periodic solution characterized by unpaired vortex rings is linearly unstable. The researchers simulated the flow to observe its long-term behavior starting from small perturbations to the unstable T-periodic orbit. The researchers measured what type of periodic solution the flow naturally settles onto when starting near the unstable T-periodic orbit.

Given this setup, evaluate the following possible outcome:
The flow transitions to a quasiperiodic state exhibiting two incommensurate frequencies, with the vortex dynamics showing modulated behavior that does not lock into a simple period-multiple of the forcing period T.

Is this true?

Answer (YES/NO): NO